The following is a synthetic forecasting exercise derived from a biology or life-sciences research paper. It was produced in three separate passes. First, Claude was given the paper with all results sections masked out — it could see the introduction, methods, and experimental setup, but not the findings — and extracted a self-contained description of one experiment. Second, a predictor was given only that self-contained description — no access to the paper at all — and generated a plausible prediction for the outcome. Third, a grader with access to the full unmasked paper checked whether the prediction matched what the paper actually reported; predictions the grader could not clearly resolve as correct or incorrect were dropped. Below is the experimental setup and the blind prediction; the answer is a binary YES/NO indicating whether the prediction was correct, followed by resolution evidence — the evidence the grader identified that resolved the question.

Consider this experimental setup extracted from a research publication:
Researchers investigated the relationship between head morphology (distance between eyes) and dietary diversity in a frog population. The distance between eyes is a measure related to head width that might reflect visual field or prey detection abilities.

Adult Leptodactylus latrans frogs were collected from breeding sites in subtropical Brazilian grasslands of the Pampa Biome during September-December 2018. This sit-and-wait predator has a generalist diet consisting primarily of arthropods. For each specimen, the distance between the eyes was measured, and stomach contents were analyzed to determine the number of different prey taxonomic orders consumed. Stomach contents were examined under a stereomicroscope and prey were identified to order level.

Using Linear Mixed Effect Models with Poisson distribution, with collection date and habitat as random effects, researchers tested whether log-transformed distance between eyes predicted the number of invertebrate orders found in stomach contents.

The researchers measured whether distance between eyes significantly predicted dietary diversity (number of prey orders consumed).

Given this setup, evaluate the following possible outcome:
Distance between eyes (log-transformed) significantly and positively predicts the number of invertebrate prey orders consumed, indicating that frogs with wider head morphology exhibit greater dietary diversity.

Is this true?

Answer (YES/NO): NO